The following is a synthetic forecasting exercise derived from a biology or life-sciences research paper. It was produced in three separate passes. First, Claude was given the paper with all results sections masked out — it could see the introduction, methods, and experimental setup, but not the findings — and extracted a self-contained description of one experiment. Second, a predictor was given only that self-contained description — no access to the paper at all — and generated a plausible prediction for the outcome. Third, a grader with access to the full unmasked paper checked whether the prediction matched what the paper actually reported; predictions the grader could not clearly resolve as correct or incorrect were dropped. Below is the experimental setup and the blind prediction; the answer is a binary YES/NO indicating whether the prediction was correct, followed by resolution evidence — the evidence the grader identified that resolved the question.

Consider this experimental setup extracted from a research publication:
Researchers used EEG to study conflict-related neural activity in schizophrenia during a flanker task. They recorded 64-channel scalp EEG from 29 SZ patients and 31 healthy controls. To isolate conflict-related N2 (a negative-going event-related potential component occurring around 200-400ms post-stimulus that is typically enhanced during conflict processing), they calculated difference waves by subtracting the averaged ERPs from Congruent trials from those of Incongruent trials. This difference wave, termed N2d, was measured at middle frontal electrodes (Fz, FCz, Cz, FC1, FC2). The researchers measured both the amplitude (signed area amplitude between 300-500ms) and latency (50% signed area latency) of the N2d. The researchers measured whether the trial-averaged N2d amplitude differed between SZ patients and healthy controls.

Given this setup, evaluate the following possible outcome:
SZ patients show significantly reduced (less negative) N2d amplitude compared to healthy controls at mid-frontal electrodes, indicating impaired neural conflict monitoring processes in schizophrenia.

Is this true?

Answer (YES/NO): YES